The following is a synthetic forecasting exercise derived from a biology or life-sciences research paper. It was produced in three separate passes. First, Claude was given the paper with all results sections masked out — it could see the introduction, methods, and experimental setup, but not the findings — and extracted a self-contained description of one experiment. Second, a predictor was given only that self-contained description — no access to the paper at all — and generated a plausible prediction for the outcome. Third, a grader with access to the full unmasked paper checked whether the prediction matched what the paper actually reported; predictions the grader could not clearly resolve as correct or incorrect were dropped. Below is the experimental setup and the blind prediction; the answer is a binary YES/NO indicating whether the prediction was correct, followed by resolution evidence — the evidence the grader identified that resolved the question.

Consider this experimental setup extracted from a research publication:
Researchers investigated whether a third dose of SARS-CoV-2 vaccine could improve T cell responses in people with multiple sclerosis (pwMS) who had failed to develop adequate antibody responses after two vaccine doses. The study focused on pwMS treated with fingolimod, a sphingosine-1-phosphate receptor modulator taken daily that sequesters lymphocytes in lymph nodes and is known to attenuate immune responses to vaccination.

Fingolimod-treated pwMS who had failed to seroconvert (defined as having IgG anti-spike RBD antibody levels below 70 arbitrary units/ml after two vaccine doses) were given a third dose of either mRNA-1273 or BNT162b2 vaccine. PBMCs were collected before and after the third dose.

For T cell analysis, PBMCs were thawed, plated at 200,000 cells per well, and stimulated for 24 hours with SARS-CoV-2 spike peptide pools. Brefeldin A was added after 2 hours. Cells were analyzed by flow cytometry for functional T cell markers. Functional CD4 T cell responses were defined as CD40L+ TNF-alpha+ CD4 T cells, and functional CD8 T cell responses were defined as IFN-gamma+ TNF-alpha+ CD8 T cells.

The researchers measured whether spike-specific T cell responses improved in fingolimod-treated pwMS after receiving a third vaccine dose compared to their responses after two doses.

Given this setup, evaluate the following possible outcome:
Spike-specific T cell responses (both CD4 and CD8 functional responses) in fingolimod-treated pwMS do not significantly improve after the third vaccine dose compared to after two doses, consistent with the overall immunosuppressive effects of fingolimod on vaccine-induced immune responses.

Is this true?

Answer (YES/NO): YES